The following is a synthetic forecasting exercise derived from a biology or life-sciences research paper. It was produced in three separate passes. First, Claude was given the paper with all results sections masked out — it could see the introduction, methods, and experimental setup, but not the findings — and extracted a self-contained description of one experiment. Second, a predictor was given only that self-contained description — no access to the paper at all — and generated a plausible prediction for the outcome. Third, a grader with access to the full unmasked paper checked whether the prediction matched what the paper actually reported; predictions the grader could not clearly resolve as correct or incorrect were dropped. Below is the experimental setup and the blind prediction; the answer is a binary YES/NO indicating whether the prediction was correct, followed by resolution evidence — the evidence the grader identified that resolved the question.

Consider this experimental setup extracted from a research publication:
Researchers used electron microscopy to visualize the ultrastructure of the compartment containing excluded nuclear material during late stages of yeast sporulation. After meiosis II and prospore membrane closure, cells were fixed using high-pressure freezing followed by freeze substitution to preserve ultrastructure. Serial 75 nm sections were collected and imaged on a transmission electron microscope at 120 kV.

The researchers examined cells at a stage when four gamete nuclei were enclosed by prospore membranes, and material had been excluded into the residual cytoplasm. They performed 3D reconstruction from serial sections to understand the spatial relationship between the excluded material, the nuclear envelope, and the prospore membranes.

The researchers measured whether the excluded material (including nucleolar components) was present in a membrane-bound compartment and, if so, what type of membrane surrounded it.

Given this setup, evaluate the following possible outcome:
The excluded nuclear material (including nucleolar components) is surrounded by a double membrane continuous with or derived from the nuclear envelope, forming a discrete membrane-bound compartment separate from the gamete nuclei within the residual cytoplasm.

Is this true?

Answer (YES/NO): YES